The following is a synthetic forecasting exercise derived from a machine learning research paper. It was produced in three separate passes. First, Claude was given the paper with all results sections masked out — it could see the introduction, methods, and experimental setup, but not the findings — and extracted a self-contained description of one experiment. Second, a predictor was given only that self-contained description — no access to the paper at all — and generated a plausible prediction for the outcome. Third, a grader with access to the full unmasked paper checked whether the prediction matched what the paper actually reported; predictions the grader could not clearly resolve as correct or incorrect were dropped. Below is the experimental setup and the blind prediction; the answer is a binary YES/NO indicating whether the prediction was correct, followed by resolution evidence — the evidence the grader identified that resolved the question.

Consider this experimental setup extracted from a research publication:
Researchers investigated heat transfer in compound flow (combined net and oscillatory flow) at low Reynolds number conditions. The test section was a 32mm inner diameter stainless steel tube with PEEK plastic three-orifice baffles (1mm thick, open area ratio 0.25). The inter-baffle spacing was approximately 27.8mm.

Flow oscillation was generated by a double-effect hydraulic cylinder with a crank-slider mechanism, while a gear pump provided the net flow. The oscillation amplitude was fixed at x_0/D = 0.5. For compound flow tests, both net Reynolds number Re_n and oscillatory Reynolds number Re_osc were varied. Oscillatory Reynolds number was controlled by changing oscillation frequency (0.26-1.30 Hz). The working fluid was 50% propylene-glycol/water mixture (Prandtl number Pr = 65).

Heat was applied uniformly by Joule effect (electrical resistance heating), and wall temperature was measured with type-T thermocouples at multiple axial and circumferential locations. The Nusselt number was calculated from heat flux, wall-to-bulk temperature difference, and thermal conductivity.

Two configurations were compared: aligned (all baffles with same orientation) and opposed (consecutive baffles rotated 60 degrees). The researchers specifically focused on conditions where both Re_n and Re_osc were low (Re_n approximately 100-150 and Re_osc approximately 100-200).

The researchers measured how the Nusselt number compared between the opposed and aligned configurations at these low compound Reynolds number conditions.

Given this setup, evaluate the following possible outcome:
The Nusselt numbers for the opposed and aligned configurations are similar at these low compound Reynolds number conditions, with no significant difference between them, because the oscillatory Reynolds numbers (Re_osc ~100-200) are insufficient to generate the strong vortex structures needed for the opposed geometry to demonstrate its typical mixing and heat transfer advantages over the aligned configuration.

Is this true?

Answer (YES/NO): NO